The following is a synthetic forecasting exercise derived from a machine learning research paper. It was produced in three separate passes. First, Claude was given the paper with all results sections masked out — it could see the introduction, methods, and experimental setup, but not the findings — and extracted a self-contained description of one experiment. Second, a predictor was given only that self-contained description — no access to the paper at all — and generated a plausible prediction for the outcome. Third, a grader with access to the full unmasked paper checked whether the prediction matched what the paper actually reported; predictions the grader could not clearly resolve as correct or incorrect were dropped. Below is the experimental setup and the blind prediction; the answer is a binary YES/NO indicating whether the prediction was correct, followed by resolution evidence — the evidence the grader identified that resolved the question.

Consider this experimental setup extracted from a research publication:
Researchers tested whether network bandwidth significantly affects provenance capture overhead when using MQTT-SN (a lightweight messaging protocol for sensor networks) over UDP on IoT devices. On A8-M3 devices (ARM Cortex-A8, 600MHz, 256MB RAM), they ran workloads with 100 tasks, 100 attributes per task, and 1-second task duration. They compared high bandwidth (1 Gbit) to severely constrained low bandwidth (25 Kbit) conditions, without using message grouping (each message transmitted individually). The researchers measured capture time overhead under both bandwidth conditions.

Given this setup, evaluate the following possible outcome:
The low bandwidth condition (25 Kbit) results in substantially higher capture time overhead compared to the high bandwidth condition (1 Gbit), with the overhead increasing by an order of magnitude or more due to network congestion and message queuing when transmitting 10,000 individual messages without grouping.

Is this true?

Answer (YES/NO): NO